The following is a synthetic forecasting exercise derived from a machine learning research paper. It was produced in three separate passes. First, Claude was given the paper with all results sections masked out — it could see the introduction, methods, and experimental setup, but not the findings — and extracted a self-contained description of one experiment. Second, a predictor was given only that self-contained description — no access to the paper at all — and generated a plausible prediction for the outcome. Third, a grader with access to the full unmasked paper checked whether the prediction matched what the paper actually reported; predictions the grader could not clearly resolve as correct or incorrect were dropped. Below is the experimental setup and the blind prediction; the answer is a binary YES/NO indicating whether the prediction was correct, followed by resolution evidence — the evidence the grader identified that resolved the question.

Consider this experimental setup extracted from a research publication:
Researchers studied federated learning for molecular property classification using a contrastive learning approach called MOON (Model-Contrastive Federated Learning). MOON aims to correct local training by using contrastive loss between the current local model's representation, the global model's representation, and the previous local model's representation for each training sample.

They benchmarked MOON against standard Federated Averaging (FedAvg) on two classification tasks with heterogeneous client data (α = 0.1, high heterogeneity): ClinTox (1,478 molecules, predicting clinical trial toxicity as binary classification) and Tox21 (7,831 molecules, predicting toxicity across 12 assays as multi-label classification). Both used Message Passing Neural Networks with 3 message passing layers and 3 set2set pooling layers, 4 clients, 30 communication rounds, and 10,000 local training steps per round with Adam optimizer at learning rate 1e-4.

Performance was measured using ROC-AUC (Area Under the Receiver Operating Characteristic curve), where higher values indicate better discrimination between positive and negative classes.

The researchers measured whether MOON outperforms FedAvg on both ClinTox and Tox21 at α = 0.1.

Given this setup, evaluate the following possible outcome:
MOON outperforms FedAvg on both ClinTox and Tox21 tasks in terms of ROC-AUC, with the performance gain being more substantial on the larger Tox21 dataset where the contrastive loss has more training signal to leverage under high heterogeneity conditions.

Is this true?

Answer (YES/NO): NO